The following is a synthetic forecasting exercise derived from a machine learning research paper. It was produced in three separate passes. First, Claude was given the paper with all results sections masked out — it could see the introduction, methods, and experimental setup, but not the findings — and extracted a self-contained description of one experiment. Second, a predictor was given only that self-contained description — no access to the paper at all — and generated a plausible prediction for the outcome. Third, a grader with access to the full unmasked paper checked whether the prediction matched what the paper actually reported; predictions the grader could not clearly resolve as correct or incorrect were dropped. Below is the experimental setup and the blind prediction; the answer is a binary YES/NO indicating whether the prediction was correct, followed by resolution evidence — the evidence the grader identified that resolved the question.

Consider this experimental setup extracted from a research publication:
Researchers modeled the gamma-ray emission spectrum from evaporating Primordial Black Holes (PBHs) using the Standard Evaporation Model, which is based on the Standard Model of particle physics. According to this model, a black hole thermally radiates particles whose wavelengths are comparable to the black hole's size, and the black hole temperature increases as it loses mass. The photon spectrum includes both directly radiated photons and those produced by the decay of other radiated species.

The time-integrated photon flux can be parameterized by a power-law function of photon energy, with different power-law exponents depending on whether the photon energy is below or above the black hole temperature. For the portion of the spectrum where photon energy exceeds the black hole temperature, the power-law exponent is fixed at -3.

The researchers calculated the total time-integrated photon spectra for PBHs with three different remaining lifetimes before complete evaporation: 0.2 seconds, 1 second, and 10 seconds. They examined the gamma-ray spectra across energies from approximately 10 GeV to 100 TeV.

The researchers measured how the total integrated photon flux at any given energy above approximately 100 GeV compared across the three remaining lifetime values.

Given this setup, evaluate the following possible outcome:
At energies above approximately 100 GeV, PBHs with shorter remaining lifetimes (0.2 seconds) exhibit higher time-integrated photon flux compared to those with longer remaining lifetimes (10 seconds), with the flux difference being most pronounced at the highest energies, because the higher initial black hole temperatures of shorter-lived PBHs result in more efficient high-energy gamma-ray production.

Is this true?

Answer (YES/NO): NO